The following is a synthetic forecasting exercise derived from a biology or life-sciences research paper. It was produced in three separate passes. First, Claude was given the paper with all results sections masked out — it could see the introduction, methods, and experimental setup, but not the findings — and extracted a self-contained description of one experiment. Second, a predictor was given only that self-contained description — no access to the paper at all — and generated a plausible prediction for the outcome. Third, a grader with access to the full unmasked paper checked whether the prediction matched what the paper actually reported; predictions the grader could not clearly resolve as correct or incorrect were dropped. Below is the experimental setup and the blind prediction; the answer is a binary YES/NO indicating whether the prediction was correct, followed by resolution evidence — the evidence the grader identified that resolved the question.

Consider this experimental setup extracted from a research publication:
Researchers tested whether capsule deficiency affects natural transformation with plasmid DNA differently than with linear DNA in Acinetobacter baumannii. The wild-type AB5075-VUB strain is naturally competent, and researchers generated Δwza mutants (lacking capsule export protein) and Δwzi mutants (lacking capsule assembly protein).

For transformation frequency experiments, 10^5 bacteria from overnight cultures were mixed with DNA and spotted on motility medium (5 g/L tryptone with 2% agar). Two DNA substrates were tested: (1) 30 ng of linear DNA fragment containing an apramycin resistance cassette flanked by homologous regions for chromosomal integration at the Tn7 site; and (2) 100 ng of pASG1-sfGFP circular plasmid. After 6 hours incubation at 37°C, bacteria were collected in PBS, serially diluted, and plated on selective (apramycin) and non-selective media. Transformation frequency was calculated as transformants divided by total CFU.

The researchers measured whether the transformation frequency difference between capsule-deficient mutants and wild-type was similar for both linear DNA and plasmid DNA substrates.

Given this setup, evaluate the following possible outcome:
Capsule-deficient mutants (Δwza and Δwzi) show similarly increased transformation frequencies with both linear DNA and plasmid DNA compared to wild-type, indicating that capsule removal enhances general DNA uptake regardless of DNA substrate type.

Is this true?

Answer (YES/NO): NO